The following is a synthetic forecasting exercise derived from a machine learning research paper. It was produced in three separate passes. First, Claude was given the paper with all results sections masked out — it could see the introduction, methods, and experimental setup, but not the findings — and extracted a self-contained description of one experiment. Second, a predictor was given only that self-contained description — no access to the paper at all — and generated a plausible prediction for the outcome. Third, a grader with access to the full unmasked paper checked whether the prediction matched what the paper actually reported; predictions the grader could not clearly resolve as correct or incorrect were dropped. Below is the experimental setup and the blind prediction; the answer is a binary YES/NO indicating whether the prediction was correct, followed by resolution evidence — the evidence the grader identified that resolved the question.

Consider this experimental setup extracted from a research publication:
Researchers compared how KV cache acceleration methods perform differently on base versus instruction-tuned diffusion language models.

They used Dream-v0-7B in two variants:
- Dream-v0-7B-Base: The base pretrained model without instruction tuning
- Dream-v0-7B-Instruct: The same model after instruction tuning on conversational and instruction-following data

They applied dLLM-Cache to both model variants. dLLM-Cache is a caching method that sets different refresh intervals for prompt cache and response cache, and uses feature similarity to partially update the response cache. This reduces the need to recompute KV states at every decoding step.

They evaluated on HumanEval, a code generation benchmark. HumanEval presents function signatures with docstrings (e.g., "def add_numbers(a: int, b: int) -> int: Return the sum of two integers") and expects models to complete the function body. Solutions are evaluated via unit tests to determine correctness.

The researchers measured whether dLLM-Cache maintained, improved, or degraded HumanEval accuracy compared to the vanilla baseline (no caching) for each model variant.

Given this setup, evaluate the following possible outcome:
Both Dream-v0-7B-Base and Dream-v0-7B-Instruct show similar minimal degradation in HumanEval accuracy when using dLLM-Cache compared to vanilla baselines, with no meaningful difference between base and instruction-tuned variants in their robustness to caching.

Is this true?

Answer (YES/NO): NO